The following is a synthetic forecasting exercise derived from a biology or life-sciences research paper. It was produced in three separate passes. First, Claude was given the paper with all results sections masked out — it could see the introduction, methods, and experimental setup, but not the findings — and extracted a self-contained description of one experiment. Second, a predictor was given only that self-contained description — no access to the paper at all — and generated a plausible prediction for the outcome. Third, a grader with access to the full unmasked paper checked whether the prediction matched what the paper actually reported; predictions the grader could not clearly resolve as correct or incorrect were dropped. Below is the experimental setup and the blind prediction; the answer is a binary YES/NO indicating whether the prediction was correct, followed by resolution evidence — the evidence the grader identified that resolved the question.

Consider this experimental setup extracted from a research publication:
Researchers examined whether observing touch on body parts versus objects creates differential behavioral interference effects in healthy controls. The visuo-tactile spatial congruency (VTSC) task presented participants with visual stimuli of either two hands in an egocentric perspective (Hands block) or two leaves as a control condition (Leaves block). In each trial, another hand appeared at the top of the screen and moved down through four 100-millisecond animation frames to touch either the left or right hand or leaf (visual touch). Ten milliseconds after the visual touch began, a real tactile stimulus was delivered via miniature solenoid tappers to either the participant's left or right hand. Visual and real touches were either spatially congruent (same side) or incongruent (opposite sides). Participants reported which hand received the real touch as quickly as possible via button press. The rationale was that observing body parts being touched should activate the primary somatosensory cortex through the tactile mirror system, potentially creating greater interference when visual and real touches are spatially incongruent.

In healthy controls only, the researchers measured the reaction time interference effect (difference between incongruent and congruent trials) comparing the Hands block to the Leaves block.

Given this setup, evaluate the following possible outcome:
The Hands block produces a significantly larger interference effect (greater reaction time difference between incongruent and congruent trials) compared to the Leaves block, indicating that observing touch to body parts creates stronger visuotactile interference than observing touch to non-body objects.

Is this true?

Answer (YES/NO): NO